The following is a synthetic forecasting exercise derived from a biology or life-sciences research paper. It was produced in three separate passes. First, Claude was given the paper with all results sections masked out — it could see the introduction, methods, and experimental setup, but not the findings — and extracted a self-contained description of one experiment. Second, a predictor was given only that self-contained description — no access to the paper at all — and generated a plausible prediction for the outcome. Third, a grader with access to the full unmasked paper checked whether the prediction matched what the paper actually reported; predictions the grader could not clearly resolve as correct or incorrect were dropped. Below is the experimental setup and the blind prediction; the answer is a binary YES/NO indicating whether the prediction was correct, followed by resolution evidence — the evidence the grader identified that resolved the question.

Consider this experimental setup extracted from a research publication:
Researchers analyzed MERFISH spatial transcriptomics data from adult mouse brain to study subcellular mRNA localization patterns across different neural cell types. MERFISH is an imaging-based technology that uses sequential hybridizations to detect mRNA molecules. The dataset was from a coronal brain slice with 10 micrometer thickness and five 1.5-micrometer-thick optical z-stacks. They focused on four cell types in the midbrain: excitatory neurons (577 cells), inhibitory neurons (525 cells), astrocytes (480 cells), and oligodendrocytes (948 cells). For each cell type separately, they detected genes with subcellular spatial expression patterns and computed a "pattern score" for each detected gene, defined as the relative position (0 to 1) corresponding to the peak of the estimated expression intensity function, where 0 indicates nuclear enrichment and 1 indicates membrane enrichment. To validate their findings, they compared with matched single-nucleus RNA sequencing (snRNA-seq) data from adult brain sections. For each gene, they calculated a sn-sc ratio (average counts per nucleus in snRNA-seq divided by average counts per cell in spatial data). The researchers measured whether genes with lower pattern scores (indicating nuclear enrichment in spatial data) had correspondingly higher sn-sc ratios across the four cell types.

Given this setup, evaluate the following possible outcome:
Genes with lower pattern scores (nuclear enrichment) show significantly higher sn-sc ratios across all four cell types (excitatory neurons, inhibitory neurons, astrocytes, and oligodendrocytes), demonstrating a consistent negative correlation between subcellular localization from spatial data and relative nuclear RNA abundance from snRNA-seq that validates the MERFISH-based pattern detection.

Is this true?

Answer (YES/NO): YES